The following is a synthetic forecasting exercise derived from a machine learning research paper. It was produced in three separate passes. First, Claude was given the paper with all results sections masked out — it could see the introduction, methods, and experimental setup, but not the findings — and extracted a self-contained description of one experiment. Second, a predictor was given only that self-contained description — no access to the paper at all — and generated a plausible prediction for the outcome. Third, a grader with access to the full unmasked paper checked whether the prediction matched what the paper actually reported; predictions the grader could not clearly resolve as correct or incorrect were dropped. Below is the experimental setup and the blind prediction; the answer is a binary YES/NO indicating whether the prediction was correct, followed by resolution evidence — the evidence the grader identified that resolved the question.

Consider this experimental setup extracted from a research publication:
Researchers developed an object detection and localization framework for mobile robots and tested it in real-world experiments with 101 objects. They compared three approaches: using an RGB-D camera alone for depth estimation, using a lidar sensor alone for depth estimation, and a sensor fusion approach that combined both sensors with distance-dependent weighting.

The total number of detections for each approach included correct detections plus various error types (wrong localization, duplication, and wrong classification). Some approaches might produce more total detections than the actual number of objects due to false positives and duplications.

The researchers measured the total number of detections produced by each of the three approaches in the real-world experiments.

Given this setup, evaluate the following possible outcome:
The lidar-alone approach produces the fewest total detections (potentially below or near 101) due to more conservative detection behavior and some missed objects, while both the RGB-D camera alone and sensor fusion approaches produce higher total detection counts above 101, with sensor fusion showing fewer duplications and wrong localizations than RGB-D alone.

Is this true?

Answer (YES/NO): NO